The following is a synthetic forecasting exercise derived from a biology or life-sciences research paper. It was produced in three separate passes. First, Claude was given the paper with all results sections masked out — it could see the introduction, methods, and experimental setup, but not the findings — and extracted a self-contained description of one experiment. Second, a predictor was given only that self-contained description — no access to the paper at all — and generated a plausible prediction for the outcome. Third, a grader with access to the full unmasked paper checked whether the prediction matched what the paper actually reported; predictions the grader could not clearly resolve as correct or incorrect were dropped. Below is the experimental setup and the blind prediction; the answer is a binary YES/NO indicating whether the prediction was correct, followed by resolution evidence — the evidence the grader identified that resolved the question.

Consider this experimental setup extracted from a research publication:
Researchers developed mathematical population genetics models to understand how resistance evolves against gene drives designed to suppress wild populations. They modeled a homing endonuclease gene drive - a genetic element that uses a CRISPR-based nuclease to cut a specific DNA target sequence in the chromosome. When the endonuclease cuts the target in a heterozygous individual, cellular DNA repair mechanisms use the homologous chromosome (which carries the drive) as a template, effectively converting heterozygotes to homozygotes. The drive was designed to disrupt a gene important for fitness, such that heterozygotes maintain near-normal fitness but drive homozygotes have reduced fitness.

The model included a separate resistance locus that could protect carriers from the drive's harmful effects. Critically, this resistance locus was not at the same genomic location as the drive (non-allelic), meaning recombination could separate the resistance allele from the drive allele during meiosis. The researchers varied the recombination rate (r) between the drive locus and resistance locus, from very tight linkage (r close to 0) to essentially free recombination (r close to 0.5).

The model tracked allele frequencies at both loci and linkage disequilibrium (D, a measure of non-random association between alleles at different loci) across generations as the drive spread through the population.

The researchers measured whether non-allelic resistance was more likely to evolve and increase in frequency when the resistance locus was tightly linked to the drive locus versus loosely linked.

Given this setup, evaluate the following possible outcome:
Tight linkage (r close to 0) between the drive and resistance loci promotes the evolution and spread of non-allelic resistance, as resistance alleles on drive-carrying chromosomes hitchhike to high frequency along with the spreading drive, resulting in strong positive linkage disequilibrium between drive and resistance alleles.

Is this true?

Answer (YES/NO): NO